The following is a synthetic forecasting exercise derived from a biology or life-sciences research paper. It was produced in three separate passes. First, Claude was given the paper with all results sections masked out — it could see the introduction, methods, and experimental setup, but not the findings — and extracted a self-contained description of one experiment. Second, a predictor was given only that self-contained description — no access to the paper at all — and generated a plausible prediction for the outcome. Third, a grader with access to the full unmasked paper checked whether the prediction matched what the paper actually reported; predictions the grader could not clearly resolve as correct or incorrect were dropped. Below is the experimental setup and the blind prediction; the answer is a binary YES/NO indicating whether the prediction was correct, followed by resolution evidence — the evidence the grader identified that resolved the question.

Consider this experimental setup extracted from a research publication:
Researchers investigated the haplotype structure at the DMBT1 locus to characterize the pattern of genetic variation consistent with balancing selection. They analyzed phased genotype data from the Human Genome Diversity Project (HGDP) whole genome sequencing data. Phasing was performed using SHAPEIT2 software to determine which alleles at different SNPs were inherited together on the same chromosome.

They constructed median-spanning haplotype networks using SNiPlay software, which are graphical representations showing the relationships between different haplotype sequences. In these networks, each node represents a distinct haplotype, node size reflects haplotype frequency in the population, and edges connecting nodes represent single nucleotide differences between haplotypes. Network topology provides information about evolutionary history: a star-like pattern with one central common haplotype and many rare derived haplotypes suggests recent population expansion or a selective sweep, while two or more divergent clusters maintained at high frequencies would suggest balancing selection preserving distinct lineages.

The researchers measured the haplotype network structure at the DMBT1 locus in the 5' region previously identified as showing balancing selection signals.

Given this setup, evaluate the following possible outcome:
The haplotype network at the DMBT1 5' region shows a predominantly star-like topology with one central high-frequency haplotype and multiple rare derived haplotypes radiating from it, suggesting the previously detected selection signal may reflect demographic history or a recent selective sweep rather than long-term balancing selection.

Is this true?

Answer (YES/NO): NO